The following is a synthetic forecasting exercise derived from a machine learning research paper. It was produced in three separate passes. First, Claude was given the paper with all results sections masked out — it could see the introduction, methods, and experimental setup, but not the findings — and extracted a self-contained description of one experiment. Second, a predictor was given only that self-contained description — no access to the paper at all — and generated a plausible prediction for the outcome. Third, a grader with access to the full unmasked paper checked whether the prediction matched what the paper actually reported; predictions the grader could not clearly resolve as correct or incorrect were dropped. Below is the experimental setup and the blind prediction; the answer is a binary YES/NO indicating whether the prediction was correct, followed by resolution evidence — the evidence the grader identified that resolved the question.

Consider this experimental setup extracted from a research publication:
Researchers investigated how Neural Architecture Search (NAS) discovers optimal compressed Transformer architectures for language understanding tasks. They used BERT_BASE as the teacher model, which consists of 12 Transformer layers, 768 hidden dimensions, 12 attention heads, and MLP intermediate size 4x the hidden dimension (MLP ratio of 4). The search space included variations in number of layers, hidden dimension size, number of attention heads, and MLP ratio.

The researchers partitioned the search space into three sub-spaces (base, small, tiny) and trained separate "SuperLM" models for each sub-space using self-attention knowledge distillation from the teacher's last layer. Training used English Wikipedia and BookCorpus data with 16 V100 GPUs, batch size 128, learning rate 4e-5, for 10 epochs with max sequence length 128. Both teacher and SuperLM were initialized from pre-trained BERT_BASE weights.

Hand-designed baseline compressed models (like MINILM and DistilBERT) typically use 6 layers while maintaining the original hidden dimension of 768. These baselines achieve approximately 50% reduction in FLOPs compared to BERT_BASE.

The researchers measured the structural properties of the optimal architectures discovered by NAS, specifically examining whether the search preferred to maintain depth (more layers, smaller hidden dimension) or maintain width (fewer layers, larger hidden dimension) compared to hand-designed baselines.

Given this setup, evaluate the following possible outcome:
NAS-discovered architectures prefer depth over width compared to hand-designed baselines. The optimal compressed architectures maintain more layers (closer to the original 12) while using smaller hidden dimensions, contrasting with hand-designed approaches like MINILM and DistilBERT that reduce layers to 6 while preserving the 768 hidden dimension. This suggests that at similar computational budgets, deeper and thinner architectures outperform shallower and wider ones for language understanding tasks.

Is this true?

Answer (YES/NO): YES